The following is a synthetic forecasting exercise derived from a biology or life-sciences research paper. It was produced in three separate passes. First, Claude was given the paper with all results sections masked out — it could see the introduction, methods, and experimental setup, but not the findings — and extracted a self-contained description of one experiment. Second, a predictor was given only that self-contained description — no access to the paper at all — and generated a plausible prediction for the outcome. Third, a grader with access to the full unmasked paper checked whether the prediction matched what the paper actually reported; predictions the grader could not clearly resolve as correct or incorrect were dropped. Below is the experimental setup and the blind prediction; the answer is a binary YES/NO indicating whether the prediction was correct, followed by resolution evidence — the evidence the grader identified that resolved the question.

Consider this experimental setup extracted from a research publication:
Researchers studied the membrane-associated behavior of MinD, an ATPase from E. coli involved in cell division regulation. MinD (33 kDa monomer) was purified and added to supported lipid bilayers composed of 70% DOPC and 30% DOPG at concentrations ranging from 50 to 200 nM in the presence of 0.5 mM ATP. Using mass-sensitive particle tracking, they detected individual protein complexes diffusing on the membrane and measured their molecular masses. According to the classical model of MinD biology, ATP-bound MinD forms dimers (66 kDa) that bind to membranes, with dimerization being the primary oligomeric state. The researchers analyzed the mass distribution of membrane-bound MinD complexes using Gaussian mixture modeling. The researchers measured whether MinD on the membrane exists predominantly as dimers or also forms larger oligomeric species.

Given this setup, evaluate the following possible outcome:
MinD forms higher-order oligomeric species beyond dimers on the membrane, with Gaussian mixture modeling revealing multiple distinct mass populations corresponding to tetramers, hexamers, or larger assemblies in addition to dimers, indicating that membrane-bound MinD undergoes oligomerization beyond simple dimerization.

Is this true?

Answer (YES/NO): YES